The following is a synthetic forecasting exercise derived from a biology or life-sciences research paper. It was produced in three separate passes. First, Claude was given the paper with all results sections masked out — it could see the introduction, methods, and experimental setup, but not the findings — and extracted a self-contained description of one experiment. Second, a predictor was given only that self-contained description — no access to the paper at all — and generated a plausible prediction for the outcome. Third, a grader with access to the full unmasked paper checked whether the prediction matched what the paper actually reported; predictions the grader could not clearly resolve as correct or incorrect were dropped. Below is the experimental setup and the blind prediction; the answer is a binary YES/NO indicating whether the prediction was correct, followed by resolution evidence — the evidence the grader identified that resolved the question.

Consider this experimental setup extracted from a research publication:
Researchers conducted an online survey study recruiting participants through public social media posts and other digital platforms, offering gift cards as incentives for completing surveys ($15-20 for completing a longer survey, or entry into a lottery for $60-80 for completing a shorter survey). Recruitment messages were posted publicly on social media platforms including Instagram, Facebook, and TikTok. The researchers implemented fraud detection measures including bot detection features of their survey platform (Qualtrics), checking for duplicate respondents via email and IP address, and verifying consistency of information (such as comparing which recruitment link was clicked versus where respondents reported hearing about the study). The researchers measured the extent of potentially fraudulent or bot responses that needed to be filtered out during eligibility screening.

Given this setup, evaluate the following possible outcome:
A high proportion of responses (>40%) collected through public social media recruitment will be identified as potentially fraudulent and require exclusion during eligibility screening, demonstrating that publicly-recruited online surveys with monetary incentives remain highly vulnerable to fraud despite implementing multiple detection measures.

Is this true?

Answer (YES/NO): YES